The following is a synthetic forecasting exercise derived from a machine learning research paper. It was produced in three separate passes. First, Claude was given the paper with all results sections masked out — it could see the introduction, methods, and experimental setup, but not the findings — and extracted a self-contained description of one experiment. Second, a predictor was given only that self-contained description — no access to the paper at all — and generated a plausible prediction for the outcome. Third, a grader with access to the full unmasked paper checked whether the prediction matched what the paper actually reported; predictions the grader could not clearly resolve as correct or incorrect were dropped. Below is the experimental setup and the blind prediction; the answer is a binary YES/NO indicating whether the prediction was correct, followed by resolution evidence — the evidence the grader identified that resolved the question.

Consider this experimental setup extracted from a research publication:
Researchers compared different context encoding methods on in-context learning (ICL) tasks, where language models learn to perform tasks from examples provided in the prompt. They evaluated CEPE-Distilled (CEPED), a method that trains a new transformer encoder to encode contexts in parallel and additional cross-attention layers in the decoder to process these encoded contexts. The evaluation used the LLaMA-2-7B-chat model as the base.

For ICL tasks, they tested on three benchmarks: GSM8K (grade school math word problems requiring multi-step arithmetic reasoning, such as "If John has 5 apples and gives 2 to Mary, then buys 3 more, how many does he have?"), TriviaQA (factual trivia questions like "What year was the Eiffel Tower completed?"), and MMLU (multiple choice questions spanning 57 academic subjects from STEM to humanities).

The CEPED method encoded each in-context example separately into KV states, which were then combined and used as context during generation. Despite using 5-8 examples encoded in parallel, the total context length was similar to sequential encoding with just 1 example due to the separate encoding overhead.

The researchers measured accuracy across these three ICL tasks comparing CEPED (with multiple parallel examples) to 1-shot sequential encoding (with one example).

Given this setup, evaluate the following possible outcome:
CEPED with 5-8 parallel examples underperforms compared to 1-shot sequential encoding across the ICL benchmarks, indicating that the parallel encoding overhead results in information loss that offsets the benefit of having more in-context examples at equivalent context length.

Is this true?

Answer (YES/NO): NO